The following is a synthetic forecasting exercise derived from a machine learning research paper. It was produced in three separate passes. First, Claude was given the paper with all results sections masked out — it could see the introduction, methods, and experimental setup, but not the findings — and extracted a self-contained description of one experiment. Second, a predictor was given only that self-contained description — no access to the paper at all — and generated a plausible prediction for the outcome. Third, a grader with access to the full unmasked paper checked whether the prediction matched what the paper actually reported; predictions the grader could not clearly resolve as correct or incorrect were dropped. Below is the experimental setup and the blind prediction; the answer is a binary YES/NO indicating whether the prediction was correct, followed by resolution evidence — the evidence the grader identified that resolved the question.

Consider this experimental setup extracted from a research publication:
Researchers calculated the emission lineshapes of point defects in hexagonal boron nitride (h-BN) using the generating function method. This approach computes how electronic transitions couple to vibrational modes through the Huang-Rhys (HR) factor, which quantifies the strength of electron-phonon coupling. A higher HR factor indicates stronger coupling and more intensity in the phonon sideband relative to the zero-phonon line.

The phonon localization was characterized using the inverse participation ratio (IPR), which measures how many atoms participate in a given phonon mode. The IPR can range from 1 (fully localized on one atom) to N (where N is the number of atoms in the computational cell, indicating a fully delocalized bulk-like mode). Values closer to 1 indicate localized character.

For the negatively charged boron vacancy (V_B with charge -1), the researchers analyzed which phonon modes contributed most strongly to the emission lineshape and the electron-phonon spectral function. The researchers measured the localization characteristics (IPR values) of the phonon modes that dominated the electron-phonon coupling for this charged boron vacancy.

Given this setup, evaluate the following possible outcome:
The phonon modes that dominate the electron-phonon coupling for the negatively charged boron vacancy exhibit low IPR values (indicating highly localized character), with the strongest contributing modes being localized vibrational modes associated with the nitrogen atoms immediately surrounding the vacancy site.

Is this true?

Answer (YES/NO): NO